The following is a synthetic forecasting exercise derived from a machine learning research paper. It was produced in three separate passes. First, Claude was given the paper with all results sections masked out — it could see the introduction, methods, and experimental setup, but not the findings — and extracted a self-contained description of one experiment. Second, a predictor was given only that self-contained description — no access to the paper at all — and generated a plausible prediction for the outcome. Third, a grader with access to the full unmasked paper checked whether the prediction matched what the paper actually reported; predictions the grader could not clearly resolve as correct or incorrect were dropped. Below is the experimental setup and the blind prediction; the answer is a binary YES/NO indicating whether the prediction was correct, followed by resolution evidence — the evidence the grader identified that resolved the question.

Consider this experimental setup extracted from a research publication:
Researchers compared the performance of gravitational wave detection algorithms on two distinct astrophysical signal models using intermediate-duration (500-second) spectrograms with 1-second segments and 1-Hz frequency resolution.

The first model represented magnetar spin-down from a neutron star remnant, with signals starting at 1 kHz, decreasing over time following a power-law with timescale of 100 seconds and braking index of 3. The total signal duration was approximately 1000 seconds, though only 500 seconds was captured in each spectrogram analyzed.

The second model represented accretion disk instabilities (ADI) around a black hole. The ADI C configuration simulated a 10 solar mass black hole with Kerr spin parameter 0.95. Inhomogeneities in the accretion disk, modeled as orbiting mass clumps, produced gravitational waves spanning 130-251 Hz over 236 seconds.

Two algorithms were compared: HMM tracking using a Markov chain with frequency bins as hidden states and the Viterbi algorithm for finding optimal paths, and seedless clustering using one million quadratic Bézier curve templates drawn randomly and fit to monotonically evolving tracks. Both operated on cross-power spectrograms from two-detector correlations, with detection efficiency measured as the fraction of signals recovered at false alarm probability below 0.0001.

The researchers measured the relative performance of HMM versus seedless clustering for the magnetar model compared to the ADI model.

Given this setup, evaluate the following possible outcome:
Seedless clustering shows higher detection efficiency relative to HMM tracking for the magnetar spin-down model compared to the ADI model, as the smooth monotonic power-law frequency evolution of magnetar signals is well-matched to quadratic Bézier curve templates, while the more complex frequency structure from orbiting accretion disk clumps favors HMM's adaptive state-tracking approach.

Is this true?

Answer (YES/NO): NO